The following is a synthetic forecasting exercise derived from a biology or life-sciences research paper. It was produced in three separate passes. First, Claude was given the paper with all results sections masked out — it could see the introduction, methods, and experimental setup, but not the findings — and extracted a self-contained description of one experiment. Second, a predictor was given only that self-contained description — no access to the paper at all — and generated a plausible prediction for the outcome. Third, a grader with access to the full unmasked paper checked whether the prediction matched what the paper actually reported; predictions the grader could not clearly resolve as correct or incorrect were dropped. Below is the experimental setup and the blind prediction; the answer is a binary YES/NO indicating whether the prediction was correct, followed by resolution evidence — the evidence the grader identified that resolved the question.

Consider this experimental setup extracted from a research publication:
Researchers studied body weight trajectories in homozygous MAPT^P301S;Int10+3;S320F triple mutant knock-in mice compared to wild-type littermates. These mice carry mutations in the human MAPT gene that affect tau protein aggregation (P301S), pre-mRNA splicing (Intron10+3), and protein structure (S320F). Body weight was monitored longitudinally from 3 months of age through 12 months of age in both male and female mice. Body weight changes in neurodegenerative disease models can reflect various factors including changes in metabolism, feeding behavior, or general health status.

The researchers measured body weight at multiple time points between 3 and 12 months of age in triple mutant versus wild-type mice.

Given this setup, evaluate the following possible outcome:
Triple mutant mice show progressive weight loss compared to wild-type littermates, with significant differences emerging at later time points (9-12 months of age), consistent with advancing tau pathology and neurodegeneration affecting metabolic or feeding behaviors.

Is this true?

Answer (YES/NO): NO